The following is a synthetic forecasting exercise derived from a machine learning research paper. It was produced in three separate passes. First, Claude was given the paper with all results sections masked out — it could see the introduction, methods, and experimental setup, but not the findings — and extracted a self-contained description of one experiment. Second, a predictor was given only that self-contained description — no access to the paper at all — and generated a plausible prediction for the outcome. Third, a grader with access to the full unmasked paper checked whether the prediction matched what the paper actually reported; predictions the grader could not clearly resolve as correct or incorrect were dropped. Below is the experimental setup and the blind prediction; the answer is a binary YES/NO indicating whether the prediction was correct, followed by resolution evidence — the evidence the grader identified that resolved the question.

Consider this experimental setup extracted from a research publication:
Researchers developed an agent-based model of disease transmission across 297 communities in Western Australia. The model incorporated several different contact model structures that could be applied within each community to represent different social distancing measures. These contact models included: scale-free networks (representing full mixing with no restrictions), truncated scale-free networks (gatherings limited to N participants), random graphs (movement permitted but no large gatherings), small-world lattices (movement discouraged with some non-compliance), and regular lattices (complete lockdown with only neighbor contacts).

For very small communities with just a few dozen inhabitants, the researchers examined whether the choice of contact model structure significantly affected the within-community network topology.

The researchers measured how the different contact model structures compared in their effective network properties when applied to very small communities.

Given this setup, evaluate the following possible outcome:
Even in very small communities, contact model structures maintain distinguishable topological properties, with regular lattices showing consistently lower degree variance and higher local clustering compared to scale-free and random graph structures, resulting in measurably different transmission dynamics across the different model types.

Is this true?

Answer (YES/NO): NO